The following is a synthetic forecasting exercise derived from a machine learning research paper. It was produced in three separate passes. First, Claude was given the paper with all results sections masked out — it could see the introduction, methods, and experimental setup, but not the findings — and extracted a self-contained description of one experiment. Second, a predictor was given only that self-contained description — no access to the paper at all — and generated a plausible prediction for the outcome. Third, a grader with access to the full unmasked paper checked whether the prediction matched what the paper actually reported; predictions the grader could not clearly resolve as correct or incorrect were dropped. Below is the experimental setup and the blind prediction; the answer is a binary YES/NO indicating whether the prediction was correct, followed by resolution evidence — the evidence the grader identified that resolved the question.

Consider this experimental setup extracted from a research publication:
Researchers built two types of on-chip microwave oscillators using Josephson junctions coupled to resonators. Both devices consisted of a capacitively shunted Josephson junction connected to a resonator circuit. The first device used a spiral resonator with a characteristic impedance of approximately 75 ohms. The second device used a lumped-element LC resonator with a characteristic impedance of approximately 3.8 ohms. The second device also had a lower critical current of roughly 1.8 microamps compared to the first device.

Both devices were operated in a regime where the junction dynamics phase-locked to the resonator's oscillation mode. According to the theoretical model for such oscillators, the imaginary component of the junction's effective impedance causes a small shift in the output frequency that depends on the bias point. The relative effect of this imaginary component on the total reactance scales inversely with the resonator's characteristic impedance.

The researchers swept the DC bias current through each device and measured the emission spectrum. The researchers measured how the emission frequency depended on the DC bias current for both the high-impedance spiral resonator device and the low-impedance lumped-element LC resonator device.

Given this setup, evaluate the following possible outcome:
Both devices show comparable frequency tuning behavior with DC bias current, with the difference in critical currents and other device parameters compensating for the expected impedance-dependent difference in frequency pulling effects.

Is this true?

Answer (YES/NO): NO